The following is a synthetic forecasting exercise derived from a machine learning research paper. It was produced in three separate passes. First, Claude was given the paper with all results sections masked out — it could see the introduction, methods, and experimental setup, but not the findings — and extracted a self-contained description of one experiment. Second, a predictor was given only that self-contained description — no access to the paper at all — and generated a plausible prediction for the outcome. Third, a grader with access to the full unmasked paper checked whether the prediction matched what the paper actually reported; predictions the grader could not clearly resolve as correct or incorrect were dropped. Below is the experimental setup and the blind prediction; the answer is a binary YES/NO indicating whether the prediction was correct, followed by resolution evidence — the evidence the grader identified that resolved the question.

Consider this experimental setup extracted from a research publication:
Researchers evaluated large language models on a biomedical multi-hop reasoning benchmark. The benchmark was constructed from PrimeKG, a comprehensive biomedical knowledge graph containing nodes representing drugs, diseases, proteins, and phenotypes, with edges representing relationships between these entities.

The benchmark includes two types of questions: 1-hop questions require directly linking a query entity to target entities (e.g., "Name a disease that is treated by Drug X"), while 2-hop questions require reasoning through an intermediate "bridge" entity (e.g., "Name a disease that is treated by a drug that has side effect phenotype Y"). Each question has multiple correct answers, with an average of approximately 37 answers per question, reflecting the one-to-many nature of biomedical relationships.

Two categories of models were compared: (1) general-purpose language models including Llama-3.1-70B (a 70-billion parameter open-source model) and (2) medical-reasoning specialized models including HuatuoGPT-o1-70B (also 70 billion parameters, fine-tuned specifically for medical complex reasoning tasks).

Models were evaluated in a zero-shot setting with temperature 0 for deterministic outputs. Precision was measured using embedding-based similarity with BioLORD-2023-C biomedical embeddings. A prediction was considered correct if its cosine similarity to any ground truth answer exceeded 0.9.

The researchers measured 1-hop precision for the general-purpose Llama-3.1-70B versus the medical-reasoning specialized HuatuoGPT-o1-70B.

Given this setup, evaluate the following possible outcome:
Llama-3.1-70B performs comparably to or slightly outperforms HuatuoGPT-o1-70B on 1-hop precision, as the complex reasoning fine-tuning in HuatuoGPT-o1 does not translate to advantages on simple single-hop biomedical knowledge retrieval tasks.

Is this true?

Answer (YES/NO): NO